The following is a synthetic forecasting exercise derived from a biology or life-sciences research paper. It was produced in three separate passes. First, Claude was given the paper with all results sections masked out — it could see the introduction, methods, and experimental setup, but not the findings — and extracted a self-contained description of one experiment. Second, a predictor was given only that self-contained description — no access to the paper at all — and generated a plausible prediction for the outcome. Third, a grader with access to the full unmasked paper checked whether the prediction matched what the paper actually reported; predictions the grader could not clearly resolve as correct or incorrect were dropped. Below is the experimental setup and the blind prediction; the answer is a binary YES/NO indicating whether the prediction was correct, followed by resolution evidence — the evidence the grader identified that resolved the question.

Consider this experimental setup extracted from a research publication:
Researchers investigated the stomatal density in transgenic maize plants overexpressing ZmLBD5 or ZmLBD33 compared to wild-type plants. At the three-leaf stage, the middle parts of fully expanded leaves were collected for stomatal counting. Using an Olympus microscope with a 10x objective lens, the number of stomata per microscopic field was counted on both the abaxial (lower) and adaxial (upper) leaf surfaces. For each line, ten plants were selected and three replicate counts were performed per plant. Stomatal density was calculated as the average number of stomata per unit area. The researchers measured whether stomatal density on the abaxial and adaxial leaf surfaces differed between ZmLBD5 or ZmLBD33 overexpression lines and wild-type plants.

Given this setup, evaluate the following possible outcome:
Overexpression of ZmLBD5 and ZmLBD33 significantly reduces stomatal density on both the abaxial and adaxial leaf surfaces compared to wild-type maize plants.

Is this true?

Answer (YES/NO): NO